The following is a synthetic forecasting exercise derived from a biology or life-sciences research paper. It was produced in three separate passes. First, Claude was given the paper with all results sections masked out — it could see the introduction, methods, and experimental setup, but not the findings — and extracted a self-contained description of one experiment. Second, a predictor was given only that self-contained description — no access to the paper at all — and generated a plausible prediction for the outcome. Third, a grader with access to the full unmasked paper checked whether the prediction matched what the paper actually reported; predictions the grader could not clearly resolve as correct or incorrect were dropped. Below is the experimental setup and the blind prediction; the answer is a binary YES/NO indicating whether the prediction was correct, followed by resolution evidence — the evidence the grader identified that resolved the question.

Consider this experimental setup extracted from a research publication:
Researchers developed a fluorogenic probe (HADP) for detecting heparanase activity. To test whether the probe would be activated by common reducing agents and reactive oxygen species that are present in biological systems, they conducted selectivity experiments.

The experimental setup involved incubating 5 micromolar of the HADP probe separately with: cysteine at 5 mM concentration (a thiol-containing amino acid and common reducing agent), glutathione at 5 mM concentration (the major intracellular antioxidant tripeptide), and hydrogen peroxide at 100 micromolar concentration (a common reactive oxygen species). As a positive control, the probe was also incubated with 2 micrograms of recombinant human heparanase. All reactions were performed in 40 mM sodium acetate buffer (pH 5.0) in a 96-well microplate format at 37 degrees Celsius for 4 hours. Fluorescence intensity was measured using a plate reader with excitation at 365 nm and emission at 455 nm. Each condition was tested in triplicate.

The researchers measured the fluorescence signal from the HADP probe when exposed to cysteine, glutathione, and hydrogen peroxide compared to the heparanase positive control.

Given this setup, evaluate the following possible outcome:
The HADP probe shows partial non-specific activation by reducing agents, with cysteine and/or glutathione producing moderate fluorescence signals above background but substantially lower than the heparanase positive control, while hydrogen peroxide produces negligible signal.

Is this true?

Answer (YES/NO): NO